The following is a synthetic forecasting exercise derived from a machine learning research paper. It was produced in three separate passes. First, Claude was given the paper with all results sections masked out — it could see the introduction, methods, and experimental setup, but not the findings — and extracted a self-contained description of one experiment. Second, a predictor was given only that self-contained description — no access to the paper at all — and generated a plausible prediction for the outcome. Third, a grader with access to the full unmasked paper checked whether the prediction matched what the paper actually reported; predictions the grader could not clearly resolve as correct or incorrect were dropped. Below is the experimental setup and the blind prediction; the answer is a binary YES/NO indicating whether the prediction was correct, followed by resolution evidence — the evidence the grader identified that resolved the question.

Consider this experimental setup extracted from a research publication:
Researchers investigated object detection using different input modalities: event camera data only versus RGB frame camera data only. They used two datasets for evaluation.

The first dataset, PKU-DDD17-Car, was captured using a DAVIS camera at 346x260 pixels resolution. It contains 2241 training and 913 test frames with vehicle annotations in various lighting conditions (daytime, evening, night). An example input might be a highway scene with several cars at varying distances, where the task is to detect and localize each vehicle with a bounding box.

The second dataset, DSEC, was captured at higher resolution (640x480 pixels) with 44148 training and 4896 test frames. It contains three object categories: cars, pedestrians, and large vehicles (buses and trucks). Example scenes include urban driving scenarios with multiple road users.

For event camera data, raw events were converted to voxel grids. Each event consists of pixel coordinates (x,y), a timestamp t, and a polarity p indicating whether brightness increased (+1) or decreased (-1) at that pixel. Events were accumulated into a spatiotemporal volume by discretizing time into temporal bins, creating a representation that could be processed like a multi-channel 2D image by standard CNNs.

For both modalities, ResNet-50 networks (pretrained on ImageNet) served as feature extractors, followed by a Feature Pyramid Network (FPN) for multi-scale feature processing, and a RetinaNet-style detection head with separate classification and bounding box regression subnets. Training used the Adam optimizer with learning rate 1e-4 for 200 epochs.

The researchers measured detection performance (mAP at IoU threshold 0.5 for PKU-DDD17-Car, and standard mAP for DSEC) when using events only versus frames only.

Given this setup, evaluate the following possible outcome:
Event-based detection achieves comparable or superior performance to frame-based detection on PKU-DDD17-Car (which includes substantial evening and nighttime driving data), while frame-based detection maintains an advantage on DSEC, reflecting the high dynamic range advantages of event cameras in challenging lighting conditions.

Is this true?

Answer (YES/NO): NO